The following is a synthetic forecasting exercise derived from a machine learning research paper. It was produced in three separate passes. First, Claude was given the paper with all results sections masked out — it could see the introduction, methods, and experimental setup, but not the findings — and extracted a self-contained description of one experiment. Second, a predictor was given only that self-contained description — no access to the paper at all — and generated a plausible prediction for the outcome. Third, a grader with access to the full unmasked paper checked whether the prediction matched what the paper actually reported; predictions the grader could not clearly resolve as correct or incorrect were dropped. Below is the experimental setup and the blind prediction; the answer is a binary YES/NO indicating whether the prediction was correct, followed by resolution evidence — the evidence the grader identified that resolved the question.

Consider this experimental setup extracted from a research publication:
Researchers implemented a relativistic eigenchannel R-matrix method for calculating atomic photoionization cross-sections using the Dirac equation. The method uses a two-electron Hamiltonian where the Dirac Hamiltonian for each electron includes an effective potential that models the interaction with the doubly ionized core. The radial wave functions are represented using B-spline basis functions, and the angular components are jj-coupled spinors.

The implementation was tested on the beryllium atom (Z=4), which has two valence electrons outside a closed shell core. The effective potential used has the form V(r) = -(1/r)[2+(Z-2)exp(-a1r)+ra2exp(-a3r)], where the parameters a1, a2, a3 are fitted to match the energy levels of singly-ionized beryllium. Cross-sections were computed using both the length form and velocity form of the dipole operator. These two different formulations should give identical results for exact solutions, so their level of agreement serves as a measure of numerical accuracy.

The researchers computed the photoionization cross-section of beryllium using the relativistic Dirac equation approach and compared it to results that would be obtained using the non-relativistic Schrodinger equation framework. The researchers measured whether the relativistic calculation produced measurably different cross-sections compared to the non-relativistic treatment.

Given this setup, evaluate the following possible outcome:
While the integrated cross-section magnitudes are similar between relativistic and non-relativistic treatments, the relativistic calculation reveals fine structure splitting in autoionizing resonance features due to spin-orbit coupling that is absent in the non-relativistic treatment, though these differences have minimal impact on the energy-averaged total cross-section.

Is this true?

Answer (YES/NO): NO